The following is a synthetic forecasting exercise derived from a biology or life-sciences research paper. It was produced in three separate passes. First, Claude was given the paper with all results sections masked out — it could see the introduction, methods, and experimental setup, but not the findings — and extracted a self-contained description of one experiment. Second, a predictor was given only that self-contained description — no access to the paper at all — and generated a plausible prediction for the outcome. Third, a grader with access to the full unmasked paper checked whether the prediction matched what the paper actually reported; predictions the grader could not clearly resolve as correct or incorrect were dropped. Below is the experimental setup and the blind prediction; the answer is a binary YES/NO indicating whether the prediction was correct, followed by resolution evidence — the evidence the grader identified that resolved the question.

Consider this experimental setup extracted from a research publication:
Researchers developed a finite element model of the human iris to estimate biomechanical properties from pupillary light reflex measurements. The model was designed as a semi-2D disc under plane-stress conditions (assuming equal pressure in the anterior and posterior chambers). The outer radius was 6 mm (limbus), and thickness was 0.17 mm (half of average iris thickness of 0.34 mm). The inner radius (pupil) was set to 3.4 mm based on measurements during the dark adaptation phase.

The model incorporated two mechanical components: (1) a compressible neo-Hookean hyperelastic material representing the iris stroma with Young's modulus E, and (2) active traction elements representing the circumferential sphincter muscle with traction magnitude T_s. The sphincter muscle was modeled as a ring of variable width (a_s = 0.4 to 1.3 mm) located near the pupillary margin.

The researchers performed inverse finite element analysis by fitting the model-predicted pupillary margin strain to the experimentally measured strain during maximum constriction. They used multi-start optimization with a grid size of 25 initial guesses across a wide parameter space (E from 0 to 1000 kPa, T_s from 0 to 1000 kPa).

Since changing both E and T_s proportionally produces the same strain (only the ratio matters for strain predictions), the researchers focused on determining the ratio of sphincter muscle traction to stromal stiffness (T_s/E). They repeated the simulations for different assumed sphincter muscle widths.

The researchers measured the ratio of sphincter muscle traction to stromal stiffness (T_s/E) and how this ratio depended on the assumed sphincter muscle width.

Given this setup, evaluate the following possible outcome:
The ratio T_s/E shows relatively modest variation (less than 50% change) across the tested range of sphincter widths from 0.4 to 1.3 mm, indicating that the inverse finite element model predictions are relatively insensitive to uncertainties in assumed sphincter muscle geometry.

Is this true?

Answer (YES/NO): NO